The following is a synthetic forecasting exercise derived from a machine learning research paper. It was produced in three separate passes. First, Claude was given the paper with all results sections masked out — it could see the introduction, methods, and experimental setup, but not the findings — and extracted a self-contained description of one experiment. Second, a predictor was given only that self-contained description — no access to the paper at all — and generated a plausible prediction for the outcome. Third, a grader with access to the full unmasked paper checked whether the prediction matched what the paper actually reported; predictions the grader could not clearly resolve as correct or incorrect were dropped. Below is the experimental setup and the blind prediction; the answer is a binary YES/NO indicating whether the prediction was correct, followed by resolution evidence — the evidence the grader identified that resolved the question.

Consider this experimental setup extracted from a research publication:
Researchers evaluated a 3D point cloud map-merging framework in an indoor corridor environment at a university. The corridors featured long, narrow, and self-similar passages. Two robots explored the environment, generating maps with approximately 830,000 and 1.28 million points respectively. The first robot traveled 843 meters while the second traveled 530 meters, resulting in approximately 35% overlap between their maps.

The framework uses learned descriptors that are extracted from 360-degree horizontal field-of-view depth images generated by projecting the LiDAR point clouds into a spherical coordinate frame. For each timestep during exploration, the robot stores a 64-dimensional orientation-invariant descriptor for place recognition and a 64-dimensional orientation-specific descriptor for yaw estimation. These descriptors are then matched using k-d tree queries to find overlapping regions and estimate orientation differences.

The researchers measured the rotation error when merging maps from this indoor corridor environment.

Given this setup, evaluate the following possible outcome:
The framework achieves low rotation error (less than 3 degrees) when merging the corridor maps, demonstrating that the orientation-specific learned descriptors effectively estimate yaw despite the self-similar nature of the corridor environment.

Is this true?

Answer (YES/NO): YES